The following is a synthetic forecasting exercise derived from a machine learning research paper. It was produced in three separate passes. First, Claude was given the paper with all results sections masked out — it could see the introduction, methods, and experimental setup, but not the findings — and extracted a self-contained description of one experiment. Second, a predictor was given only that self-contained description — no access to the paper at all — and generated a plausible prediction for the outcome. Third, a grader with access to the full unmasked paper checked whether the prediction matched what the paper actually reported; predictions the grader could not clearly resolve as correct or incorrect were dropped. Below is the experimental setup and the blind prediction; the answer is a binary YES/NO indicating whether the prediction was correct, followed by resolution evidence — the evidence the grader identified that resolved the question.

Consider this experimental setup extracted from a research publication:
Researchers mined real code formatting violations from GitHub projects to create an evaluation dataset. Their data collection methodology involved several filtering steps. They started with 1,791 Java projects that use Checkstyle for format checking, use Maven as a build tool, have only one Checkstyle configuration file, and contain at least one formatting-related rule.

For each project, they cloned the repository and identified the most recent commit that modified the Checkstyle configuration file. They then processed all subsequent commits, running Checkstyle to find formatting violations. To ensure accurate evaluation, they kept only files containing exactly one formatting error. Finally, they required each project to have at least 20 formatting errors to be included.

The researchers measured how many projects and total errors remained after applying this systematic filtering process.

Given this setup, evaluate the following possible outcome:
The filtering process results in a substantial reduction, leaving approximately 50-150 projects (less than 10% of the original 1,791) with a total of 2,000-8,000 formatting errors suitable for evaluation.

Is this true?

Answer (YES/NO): NO